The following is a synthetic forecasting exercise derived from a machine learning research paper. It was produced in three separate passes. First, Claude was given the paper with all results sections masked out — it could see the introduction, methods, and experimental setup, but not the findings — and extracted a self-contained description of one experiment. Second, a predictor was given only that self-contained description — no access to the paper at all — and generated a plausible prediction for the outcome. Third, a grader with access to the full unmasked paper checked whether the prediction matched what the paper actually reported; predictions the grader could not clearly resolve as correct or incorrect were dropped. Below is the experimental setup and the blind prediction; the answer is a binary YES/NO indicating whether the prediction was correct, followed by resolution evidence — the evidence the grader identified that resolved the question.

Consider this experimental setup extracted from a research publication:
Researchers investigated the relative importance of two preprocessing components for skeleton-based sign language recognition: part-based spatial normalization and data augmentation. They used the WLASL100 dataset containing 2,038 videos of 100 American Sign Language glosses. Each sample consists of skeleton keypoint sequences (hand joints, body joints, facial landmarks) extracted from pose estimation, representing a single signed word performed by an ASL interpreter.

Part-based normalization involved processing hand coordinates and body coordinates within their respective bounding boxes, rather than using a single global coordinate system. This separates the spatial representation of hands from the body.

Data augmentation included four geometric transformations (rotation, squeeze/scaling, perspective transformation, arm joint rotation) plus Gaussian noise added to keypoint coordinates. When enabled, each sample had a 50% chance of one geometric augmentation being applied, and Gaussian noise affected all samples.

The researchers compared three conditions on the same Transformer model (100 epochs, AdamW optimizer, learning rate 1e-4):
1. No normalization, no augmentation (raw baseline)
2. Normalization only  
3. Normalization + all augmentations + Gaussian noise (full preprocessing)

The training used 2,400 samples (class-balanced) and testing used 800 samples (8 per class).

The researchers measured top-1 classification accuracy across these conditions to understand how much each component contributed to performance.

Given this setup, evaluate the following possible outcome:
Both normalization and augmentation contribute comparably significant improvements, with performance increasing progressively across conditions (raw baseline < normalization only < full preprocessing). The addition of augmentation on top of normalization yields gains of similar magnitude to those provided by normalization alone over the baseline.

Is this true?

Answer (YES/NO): NO